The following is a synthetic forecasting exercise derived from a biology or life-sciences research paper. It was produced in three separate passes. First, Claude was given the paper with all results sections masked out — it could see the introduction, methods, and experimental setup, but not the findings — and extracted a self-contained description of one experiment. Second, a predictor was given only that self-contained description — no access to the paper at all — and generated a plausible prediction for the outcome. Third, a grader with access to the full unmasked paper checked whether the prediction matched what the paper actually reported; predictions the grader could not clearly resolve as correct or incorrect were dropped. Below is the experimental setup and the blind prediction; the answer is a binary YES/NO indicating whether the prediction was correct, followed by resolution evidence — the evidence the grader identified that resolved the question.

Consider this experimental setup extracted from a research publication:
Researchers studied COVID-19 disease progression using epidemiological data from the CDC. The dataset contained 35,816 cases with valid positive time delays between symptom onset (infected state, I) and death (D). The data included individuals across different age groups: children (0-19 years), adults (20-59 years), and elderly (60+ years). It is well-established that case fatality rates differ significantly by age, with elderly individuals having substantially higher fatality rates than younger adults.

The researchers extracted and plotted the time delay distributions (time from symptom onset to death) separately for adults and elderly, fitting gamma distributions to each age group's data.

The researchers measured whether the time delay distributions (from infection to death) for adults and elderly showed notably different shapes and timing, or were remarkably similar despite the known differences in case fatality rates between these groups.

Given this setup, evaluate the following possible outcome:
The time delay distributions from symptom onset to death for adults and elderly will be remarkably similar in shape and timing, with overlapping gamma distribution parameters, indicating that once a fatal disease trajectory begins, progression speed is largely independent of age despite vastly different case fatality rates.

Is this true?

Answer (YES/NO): YES